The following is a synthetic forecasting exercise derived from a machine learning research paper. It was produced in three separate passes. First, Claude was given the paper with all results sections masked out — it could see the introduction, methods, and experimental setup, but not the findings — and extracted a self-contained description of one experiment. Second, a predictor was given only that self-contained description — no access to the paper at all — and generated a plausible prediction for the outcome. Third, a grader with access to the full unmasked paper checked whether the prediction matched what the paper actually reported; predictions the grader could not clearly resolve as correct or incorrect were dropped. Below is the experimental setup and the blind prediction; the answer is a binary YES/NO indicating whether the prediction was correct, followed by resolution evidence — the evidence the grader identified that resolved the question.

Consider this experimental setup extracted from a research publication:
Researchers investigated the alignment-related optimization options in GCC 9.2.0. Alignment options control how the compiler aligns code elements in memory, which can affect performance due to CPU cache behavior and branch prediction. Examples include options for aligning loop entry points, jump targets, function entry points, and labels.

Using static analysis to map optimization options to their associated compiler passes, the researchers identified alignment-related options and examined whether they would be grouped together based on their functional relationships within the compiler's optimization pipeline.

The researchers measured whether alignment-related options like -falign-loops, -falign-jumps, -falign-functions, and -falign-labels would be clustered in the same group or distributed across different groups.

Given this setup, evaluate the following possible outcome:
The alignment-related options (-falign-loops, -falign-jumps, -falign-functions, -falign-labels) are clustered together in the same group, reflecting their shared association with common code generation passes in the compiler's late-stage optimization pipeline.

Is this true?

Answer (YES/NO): YES